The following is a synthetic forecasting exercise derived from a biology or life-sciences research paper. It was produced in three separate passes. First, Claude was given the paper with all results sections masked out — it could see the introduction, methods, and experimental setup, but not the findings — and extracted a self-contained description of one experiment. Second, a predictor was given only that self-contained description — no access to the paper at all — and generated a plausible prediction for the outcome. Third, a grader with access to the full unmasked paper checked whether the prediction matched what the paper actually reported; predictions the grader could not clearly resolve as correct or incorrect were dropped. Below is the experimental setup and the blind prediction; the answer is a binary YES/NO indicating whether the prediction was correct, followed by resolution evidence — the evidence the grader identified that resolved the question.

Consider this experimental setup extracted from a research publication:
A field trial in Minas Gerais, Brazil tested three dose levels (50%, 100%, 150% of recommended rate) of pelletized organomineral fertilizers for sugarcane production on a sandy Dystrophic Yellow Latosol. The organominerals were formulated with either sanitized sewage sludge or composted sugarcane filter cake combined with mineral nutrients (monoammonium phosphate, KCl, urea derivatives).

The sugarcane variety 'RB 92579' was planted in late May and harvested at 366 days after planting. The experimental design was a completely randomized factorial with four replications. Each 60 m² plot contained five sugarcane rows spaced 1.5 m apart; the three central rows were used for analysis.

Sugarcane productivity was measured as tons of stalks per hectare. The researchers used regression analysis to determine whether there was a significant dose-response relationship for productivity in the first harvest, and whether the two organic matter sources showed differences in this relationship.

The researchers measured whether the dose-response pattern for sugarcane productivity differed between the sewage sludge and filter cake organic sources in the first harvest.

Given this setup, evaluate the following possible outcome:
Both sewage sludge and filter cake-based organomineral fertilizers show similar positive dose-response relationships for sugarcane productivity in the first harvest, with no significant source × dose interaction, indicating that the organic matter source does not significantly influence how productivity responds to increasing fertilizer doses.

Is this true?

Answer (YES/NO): NO